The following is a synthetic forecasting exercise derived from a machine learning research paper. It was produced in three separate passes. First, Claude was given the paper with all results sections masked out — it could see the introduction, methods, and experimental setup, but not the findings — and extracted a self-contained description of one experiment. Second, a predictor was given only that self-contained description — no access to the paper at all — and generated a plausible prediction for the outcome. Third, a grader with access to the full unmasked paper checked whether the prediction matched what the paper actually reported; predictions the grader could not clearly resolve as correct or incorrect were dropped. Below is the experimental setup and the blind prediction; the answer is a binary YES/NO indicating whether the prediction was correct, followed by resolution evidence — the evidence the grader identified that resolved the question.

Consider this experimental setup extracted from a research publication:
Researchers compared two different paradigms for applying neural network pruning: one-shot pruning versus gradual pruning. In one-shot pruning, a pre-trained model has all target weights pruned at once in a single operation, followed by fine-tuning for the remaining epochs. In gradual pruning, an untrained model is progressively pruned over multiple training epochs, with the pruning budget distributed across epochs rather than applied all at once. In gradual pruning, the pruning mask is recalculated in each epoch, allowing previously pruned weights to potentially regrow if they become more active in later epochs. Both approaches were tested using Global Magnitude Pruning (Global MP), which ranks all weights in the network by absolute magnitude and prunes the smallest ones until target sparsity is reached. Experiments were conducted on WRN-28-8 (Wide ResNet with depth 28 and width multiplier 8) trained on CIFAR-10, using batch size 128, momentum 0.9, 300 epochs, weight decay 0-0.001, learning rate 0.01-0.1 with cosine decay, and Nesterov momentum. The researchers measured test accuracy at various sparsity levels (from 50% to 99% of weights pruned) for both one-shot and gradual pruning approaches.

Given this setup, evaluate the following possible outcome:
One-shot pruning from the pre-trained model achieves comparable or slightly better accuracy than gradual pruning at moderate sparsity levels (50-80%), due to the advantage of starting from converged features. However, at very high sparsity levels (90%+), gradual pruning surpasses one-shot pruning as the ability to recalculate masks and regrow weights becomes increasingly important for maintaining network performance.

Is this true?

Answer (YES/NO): NO